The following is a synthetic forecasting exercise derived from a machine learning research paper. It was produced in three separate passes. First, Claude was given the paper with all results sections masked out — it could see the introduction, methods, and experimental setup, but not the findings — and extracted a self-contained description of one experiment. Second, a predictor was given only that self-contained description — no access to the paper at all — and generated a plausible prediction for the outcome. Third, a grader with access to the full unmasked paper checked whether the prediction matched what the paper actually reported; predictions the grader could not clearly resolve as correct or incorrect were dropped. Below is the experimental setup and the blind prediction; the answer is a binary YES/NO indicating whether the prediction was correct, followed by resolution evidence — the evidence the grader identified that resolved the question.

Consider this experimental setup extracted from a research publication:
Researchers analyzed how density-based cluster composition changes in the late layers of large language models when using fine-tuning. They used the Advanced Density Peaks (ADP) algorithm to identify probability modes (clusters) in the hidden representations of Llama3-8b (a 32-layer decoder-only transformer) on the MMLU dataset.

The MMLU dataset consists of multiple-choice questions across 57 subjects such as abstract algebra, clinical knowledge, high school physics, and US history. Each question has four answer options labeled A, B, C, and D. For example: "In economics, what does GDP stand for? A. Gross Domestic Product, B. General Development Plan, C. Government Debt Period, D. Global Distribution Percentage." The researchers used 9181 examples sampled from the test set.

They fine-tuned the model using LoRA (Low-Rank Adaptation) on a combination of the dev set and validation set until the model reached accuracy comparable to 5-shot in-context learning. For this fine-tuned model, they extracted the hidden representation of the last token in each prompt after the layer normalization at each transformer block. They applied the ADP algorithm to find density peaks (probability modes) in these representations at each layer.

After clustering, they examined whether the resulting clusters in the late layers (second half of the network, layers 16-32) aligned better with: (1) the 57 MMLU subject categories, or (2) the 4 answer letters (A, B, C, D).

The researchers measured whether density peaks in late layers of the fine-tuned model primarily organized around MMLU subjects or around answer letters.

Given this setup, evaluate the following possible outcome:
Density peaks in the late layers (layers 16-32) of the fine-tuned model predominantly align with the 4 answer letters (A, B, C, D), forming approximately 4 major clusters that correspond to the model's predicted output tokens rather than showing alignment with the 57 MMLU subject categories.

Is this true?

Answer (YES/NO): YES